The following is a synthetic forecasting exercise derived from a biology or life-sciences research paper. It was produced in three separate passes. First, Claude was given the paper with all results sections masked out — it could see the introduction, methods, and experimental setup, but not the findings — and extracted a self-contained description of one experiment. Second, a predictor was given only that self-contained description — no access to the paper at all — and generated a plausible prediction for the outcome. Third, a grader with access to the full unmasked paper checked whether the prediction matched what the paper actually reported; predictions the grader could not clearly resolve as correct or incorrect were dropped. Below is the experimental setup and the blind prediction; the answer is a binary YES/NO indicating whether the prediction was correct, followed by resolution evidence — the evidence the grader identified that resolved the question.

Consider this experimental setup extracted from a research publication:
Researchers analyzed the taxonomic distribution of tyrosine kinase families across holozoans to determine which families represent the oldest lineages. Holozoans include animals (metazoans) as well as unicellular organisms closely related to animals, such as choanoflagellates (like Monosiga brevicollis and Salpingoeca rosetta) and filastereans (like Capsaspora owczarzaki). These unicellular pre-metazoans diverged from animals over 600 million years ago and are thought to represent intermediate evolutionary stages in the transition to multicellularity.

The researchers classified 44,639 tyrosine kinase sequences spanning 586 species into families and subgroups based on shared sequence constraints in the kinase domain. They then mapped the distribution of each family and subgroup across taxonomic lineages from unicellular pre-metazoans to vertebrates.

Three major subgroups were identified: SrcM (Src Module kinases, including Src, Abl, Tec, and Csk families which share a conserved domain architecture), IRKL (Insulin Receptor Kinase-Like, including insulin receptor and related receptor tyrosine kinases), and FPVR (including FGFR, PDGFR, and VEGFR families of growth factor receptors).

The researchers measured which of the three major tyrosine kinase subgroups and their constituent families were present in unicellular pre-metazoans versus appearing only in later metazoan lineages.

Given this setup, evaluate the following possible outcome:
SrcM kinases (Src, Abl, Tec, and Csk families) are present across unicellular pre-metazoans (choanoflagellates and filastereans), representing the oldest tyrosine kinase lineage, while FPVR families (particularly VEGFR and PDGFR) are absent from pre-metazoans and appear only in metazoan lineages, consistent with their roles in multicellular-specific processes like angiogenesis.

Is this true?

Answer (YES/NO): NO